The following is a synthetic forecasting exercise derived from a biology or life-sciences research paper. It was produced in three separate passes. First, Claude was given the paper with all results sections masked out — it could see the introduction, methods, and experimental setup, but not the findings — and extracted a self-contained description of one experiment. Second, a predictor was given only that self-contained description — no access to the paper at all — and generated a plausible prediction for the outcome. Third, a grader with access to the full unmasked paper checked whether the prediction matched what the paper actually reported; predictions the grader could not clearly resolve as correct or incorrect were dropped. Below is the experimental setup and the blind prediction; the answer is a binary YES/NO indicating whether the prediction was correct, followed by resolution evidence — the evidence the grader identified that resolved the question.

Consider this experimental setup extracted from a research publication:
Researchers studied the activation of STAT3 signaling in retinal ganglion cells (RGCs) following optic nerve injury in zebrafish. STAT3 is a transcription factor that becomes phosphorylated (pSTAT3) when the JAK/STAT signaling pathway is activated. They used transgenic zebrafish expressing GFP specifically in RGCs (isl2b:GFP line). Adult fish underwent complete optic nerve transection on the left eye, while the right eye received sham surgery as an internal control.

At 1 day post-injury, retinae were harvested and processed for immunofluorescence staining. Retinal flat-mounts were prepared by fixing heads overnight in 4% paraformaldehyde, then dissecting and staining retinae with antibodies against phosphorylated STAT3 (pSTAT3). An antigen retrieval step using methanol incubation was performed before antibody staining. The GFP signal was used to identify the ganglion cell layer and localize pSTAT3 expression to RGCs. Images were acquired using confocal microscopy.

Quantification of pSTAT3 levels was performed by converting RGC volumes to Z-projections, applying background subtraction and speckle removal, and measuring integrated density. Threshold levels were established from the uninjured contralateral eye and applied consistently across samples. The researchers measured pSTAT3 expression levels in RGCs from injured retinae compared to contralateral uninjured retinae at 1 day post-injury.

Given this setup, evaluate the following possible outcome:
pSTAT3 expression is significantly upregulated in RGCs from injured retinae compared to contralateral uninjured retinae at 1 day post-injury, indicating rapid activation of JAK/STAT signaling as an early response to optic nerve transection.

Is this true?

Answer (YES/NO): YES